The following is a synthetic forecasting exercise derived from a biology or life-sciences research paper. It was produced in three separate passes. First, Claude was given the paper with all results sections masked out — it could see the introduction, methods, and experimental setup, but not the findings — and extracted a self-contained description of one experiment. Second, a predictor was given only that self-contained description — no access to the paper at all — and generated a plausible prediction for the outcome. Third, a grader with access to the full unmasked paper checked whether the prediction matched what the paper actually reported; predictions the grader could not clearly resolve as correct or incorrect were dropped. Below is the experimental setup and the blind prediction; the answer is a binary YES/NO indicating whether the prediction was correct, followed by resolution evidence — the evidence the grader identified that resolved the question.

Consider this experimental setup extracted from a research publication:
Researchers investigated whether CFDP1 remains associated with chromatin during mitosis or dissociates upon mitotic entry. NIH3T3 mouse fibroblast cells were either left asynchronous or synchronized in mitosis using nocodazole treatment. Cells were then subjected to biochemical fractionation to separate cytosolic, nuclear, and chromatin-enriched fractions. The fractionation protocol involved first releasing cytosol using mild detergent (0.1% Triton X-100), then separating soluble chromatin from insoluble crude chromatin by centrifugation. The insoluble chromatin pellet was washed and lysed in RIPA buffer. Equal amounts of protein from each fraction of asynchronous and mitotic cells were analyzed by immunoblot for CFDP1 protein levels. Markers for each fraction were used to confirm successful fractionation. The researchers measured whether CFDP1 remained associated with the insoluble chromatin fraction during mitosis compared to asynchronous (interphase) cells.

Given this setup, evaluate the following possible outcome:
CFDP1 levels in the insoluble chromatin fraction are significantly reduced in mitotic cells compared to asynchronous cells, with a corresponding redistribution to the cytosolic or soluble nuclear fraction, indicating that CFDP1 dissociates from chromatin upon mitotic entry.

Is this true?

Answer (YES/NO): NO